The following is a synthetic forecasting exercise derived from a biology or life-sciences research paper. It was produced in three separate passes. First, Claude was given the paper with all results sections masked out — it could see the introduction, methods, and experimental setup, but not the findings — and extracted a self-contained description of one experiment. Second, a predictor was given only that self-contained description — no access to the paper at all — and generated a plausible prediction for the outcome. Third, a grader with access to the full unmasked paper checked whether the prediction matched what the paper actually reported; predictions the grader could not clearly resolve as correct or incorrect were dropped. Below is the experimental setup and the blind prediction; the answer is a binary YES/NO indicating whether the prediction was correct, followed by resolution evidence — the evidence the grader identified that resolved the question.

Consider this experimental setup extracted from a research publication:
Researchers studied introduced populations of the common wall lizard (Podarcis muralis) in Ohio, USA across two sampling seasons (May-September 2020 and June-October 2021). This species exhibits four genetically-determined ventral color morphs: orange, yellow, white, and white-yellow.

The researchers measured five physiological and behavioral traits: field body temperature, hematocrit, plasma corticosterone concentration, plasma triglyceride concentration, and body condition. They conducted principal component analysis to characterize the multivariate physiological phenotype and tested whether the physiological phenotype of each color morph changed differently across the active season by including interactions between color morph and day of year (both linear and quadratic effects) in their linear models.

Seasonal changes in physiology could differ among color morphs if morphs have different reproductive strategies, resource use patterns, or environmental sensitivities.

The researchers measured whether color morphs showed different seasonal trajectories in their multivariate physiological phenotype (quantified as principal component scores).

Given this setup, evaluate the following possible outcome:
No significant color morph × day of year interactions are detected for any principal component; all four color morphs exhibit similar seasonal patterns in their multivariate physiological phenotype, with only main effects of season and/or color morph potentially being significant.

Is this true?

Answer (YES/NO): NO